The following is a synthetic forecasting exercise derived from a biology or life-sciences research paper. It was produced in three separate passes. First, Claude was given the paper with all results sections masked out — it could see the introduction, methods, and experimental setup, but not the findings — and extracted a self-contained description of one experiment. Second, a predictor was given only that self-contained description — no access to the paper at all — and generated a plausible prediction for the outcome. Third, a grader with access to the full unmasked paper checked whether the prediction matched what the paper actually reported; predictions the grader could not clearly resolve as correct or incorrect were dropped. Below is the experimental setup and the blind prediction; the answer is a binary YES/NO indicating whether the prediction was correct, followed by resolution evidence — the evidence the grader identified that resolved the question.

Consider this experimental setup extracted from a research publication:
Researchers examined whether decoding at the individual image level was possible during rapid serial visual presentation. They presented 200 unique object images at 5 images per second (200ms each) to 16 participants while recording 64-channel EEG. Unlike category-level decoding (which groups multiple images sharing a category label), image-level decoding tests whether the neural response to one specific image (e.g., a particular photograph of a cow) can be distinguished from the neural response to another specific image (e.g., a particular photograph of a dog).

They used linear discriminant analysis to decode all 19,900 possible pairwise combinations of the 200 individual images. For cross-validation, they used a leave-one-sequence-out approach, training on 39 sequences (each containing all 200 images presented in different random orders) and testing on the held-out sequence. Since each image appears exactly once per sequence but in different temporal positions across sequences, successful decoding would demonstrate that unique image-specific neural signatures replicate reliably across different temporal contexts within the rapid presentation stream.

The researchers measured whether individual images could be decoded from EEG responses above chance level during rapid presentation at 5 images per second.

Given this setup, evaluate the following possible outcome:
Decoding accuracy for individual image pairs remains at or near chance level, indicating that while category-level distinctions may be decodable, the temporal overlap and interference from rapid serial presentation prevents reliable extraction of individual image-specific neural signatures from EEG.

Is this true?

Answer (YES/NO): NO